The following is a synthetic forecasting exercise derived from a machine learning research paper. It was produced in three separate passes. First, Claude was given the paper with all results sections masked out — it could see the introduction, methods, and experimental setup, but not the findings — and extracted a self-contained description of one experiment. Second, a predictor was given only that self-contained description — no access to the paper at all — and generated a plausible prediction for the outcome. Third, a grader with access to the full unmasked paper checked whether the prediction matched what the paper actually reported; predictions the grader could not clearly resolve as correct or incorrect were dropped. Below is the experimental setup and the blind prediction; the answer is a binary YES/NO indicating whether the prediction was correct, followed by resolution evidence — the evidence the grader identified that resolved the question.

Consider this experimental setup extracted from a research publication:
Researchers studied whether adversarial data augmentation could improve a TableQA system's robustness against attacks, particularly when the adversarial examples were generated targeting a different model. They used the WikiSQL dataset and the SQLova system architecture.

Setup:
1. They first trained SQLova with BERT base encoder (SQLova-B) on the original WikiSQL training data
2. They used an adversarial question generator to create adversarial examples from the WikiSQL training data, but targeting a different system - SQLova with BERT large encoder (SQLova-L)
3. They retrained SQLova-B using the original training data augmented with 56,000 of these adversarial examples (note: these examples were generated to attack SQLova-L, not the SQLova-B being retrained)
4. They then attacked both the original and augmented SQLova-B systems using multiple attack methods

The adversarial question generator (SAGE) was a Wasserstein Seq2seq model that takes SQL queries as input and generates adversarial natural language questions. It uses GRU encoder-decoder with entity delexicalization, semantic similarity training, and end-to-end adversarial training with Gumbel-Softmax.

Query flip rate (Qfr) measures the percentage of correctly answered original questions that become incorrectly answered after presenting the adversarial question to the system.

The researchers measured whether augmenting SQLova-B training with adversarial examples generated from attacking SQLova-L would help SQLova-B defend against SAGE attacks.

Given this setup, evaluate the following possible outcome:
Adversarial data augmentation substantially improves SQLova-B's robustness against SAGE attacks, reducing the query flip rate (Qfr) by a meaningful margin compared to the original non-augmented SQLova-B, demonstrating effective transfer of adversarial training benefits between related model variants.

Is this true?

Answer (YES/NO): NO